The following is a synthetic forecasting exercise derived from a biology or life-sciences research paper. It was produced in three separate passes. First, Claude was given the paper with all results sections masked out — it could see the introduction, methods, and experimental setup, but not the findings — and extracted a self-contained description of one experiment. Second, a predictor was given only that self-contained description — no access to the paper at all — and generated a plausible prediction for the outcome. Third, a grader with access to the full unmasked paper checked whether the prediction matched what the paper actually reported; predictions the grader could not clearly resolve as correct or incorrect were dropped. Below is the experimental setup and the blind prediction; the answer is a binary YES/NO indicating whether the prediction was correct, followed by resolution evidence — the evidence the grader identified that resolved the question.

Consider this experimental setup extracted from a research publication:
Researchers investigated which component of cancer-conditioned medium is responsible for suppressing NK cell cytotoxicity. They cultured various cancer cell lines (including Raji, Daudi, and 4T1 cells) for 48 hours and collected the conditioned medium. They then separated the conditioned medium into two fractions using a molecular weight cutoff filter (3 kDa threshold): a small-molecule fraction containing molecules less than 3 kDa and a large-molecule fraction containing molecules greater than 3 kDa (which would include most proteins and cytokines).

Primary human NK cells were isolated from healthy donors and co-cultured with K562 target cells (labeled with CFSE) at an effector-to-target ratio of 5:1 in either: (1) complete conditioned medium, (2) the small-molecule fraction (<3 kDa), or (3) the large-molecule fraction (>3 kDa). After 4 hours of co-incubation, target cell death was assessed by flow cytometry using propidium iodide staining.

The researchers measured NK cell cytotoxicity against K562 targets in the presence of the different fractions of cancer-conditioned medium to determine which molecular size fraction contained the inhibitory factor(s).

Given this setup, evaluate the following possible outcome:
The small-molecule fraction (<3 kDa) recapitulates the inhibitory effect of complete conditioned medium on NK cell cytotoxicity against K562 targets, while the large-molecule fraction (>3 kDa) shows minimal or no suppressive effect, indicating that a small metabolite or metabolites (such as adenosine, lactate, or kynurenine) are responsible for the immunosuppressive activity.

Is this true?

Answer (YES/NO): YES